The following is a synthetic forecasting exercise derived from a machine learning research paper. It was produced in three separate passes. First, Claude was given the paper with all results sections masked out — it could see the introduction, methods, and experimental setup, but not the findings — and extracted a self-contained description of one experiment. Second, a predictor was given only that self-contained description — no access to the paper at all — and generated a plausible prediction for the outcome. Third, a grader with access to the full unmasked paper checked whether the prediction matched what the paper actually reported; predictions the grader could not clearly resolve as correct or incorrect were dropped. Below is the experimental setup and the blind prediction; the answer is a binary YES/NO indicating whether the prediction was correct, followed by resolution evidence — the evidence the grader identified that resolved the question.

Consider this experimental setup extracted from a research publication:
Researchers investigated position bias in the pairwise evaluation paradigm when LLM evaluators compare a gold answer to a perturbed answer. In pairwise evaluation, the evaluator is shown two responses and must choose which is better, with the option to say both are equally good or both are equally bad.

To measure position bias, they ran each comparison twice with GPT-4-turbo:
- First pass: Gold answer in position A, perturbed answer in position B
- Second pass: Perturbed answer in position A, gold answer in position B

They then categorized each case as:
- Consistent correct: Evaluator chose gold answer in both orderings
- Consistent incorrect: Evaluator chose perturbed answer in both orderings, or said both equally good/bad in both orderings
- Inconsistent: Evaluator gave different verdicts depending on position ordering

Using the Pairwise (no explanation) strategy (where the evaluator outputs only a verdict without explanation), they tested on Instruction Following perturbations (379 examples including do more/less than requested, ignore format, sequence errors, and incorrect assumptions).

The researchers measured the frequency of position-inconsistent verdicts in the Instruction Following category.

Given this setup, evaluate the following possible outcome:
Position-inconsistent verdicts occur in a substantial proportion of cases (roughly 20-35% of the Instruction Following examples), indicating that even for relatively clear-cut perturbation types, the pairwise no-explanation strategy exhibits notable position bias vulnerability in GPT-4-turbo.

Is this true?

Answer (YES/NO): YES